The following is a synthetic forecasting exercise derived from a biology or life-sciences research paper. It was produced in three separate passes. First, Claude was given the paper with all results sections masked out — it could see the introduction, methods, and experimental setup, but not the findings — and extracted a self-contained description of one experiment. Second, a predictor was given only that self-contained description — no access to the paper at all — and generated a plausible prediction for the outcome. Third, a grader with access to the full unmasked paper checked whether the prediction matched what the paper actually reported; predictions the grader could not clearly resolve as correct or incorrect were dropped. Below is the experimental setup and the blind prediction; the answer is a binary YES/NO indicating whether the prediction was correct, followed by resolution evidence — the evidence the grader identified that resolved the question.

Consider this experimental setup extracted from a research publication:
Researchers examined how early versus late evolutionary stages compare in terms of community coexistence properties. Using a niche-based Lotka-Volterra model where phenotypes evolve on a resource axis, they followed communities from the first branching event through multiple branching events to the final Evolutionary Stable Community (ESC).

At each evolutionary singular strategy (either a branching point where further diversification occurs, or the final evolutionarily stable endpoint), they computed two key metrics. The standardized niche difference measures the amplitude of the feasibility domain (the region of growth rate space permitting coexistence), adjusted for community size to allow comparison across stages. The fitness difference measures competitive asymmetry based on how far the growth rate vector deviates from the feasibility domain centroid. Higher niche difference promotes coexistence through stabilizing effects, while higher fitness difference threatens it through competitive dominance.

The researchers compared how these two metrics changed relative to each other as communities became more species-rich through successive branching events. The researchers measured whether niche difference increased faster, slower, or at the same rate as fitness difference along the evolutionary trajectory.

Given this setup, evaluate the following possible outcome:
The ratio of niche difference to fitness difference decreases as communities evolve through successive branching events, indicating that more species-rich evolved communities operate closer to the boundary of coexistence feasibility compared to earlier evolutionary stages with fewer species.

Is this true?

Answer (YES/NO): YES